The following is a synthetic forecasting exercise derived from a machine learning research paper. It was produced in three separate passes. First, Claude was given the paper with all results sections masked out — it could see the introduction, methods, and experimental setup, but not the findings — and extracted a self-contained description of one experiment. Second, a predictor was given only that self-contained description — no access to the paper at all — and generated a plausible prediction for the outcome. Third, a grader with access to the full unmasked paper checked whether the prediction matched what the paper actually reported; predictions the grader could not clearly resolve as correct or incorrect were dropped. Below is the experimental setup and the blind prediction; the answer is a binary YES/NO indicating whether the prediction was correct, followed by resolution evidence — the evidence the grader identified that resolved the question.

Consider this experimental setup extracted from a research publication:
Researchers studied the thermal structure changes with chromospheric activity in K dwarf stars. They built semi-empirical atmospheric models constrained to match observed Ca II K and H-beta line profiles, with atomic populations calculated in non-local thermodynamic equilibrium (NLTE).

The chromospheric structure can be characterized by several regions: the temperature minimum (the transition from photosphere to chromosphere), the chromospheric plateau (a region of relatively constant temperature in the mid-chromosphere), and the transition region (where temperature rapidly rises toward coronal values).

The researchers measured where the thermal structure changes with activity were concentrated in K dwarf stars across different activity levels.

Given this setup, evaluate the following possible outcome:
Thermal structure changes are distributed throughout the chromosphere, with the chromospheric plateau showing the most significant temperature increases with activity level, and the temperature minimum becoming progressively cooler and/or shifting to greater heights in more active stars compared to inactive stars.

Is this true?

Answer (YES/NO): NO